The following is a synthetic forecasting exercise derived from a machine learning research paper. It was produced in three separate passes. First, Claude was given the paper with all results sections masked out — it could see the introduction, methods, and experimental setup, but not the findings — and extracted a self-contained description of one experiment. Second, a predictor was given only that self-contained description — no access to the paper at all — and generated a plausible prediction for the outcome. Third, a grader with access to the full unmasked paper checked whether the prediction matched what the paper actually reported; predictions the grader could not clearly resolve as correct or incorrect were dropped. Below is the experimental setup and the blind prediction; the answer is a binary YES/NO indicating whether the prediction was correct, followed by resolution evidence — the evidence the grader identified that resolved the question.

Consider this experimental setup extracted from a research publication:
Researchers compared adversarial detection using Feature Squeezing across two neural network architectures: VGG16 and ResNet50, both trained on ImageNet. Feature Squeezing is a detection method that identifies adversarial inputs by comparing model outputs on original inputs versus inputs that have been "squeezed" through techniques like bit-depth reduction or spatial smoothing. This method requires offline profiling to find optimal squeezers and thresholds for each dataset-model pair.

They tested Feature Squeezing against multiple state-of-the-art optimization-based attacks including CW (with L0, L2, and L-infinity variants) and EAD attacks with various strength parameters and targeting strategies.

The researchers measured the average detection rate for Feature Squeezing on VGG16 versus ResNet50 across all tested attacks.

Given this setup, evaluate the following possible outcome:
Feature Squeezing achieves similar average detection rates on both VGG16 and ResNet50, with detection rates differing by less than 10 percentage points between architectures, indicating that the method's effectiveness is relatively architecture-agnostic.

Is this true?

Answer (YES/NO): NO